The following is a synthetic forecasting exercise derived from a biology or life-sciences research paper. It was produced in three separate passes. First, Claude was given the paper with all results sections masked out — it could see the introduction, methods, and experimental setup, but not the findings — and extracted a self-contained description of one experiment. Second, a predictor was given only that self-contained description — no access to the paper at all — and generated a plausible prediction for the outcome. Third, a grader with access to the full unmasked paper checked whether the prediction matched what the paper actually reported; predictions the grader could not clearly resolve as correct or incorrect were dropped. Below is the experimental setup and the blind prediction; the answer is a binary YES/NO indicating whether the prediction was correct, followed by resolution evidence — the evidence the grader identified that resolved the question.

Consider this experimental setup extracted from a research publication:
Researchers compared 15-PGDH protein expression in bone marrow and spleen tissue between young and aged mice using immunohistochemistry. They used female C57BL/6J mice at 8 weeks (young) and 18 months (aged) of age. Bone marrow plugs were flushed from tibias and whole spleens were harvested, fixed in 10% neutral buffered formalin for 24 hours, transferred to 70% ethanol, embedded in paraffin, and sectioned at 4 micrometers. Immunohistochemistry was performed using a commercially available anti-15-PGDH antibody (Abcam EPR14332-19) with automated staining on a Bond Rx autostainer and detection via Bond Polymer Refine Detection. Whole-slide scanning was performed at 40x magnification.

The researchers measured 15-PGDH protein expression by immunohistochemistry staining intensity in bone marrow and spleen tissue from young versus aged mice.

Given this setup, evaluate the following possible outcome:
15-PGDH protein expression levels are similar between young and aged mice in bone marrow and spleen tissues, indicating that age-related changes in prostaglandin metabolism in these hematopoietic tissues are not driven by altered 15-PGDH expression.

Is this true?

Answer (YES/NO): YES